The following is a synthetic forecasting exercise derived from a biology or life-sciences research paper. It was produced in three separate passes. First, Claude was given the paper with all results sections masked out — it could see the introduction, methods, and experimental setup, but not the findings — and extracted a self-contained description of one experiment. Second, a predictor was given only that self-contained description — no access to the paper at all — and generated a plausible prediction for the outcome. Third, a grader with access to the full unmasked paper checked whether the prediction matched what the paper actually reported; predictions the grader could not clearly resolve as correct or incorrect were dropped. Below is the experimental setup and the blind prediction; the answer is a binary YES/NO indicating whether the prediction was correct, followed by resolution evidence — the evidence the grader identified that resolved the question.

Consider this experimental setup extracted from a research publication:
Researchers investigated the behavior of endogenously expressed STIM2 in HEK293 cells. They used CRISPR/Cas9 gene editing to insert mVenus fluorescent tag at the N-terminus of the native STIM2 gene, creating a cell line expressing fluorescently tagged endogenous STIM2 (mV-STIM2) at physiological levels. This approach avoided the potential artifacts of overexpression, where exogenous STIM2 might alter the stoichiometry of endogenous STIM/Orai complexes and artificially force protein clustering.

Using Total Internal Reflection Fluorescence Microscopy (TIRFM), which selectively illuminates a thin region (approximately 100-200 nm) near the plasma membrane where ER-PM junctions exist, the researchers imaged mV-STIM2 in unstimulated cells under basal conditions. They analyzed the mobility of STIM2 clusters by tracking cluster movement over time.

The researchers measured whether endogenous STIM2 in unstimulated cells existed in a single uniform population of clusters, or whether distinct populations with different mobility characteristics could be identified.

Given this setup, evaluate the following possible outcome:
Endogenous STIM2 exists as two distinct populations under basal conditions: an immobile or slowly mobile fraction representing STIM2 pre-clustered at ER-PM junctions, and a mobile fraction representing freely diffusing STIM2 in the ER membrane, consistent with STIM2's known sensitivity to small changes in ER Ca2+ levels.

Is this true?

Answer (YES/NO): YES